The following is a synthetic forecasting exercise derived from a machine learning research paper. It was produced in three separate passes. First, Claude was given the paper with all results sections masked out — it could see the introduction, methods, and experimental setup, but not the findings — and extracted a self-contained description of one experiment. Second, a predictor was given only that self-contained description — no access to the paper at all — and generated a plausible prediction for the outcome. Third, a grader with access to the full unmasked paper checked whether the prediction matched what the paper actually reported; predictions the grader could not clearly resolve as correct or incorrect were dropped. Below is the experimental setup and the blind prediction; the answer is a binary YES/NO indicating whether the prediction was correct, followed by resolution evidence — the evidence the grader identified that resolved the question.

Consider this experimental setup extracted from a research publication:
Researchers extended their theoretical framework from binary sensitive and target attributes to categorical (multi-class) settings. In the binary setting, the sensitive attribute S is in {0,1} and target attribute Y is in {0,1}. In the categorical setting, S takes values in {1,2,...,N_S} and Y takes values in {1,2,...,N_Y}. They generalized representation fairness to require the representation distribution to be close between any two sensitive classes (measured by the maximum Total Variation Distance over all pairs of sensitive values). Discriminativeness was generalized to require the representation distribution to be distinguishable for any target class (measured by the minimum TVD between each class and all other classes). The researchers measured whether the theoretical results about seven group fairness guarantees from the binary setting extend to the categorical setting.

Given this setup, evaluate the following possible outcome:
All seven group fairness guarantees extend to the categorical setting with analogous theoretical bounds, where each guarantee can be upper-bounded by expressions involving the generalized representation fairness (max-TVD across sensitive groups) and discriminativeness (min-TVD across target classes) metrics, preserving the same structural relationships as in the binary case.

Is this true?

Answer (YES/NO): NO